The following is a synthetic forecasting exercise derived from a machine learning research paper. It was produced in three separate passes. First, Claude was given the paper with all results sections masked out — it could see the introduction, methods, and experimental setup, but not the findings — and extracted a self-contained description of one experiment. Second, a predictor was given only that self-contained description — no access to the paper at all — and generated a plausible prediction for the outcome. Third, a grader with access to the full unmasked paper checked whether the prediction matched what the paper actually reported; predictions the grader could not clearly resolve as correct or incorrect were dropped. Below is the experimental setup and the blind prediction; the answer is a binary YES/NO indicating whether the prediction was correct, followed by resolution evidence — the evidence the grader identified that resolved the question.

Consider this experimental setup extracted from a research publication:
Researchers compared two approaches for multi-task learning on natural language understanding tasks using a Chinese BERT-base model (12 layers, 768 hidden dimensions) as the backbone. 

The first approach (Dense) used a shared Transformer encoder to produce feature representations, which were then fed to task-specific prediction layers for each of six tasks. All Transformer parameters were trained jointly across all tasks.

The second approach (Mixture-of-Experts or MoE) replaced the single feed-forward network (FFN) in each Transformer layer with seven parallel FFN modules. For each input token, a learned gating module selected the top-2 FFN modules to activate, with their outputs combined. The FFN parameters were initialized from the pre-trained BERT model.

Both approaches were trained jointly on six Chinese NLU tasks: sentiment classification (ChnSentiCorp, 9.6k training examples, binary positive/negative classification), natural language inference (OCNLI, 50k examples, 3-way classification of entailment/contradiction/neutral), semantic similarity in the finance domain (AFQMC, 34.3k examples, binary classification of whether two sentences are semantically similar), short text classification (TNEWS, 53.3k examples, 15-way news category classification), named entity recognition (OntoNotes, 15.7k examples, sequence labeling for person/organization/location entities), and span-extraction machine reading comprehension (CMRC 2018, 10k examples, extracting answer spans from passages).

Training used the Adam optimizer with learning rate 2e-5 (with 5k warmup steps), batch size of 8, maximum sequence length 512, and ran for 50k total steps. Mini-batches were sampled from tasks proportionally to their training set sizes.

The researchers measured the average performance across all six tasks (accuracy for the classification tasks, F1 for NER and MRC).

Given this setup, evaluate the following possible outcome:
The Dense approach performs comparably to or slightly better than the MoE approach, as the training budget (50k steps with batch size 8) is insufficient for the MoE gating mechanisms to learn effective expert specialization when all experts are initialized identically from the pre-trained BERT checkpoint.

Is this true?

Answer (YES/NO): NO